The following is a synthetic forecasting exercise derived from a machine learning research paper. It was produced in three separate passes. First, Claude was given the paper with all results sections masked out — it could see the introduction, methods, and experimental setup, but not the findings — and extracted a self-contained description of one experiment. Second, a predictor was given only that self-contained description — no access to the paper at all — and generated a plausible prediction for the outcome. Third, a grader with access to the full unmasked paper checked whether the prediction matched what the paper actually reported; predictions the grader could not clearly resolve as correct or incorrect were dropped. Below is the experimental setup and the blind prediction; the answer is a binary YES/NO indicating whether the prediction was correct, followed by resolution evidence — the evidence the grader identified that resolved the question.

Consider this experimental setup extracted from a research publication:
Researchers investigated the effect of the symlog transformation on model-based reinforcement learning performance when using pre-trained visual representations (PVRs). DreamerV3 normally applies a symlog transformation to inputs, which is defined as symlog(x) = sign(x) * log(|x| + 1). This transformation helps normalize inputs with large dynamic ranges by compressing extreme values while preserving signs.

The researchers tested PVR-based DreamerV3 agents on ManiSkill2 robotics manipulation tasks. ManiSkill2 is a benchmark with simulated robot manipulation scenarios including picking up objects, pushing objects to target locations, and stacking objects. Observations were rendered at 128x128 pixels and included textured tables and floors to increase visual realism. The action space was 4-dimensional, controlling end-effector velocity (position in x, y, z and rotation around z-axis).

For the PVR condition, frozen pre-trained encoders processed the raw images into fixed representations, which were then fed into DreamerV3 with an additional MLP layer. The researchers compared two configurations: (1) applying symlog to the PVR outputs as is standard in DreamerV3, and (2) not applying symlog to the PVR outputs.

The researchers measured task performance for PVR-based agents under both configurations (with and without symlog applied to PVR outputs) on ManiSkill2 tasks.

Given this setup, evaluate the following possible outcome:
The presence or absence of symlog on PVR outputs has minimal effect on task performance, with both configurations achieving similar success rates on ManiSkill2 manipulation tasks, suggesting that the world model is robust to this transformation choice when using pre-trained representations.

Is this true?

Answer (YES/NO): NO